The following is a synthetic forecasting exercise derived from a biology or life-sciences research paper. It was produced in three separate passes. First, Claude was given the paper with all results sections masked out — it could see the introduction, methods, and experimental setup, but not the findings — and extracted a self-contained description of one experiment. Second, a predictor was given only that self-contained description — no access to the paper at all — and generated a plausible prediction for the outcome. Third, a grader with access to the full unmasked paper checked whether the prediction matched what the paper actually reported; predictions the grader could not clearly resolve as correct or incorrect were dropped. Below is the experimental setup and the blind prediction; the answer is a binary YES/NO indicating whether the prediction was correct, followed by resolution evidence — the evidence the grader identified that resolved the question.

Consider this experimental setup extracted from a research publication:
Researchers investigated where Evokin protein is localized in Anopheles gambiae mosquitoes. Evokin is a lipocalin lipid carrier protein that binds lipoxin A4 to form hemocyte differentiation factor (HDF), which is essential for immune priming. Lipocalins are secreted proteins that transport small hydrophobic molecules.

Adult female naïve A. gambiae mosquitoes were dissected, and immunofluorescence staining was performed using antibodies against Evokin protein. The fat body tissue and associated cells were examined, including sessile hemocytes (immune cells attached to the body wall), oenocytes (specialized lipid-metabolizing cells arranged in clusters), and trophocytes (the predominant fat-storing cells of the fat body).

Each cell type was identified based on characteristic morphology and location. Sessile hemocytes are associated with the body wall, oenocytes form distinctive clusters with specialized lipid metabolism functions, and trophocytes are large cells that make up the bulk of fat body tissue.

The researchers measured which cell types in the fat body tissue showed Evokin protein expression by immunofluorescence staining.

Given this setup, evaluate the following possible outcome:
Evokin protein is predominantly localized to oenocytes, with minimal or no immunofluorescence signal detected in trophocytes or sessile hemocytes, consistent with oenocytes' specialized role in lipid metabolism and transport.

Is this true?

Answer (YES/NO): NO